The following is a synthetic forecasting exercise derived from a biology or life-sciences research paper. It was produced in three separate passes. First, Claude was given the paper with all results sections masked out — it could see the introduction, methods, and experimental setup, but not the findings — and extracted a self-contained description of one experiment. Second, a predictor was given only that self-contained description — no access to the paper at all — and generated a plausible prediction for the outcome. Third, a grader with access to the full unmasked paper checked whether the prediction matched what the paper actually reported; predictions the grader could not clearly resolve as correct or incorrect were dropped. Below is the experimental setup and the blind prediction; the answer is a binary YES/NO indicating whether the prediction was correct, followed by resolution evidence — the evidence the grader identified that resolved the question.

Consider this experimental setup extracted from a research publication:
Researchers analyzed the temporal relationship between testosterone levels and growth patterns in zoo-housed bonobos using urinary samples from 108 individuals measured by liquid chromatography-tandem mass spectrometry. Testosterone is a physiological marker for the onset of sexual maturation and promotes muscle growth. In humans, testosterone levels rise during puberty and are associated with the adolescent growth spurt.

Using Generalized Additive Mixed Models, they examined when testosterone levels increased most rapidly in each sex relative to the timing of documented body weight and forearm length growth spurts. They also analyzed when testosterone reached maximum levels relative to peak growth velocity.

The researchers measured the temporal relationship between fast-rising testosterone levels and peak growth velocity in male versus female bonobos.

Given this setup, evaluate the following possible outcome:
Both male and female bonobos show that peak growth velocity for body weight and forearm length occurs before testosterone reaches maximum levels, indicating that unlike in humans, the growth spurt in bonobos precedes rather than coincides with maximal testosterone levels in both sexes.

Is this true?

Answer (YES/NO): NO